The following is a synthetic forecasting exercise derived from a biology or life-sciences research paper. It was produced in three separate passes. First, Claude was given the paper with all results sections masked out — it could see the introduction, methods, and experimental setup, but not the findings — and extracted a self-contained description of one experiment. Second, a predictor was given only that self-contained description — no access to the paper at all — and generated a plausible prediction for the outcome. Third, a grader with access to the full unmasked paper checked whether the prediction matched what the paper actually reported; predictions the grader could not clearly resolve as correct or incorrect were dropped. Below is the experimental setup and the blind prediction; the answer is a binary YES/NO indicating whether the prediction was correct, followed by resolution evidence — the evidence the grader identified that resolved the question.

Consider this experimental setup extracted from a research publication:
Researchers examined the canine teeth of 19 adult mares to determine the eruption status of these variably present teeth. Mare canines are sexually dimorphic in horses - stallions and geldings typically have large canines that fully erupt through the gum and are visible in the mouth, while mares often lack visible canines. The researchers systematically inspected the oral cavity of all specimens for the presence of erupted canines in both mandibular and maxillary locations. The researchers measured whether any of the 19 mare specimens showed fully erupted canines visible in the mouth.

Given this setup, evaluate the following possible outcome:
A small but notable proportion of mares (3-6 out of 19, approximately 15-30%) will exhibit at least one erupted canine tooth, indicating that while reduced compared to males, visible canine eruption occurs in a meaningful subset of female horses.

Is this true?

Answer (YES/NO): NO